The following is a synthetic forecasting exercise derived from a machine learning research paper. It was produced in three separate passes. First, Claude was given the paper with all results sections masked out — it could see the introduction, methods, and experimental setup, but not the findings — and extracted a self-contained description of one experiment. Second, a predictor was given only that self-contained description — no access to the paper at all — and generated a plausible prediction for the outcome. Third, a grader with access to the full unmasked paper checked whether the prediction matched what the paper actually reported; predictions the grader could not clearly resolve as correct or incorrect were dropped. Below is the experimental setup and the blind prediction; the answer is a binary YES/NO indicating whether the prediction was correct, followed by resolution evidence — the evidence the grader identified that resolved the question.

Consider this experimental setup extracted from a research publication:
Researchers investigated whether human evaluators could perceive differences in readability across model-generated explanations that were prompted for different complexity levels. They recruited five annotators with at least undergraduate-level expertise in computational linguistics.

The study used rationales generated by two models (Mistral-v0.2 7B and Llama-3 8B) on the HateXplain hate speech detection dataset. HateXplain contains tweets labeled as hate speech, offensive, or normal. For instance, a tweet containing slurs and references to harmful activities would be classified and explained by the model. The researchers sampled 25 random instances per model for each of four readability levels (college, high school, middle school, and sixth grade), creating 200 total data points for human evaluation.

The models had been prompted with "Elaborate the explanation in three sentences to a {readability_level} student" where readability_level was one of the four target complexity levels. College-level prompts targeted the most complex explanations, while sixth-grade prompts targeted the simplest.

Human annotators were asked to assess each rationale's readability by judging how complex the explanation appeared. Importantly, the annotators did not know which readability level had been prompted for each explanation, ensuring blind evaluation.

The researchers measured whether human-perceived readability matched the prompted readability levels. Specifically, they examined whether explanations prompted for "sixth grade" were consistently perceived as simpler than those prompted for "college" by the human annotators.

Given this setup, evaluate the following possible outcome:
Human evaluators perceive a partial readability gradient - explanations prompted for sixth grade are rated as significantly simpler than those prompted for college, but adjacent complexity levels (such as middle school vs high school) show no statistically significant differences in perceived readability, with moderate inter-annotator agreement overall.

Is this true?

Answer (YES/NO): NO